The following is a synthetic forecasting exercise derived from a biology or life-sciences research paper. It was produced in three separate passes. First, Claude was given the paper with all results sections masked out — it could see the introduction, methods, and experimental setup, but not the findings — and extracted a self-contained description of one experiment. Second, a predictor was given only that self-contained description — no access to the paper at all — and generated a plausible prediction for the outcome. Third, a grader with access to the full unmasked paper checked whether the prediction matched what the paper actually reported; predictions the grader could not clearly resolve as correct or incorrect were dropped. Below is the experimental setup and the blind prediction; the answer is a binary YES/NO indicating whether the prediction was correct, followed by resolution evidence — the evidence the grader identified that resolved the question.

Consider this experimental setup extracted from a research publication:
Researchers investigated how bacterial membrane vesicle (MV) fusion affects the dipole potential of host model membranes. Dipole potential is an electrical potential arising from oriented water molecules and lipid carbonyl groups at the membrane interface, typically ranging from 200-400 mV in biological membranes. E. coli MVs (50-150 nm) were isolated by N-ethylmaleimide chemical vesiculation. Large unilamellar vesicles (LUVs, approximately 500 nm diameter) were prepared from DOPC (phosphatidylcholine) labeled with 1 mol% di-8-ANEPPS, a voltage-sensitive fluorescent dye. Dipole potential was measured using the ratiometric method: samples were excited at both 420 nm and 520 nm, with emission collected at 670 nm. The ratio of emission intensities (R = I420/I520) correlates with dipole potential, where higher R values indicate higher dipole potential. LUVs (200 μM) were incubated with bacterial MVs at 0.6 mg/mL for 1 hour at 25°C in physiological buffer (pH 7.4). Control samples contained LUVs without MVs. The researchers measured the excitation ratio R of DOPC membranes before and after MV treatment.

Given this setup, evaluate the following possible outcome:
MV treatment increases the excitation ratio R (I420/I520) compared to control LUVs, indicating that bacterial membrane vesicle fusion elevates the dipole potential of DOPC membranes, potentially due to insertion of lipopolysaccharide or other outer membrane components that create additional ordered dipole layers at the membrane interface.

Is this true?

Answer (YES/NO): YES